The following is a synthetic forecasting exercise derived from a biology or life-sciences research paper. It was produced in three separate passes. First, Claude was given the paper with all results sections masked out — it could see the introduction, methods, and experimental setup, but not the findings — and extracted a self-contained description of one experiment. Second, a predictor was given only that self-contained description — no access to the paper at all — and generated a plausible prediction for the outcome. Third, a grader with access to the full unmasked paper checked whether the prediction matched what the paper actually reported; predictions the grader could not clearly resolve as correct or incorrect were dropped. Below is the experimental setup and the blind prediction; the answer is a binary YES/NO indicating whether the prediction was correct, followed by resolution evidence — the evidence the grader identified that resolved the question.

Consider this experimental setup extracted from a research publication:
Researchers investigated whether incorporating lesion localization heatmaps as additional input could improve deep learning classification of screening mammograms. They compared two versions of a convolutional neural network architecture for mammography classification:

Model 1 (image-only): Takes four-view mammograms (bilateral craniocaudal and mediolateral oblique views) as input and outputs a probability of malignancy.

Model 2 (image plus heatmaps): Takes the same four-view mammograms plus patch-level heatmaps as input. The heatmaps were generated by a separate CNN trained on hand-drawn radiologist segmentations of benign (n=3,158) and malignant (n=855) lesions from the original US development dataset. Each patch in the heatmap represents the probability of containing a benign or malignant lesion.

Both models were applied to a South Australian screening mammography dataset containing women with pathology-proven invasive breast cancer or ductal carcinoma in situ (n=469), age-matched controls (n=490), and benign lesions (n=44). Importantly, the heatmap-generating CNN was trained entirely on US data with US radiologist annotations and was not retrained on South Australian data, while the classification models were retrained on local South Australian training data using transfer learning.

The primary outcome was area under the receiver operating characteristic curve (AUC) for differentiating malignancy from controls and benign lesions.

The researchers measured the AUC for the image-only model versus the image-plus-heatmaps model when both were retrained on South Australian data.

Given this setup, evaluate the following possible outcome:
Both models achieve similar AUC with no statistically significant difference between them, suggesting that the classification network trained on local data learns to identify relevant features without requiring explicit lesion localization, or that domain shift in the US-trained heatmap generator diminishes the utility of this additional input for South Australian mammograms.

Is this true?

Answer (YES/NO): NO